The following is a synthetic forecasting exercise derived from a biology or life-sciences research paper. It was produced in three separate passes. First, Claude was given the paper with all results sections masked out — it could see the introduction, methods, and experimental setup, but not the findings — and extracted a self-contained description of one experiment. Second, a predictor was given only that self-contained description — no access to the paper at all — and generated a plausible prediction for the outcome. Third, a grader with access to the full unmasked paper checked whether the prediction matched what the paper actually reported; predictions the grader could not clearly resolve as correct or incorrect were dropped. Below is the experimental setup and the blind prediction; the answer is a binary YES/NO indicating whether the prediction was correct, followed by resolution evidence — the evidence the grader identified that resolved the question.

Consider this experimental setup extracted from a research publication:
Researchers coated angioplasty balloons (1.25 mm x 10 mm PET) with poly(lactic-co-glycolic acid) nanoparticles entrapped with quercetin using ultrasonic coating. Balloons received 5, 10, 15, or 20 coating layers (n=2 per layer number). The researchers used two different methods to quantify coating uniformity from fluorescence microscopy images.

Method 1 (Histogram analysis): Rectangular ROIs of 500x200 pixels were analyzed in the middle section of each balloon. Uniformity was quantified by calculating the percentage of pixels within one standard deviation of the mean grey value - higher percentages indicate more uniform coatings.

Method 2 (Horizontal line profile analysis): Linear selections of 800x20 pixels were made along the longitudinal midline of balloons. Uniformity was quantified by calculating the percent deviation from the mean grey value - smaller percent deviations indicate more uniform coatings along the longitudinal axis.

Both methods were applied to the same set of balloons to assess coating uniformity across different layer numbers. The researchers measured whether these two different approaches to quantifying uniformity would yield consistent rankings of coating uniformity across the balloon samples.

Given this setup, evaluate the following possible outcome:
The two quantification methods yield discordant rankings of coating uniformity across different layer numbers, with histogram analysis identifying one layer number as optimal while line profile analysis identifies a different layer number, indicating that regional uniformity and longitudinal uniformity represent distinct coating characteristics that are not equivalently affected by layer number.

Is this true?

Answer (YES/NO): YES